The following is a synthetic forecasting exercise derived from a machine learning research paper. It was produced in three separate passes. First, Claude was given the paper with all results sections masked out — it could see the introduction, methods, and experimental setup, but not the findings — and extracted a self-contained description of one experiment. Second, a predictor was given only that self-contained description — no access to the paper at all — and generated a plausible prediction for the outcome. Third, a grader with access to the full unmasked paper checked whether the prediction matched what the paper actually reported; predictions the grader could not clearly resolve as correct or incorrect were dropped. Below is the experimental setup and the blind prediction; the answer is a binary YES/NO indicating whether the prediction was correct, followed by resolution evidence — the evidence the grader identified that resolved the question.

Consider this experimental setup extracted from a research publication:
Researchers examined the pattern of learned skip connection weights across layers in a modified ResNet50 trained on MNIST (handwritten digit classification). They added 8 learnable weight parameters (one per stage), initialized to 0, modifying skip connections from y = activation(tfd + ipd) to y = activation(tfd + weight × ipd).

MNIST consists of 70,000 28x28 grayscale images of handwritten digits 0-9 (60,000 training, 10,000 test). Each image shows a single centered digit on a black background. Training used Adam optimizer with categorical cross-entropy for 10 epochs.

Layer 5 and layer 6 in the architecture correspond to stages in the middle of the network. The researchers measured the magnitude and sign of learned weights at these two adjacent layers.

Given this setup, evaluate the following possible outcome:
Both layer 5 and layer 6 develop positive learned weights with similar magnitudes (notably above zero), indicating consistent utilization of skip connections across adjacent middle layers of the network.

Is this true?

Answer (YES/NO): NO